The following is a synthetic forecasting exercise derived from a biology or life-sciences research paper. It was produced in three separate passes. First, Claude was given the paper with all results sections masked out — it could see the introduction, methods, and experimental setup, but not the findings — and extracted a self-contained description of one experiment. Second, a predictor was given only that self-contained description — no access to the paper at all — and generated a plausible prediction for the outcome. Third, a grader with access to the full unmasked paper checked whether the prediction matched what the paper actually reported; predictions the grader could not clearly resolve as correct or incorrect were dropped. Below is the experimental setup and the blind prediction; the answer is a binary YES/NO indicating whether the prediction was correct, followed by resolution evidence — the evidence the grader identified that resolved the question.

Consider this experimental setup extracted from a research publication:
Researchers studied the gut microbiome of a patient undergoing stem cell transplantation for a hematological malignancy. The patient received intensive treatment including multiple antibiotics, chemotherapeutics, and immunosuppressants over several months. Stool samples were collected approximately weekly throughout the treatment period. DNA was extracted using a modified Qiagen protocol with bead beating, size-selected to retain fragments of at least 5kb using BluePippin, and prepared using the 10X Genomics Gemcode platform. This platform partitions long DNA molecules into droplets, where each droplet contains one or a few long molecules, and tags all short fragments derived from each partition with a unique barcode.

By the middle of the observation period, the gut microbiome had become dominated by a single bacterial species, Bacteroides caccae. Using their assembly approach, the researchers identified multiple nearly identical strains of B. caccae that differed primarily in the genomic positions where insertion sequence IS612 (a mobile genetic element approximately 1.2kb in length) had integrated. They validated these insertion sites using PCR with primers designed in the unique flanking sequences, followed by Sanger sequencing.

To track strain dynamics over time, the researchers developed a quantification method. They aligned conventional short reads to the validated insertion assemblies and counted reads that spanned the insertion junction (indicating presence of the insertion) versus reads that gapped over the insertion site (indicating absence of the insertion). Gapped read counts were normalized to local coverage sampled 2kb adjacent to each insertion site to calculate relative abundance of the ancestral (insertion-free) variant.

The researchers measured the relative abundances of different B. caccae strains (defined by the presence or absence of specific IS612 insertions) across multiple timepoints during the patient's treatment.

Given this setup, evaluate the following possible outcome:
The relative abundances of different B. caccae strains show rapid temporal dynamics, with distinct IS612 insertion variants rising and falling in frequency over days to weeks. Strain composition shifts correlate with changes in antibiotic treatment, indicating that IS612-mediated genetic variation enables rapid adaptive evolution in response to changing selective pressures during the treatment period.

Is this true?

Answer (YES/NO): YES